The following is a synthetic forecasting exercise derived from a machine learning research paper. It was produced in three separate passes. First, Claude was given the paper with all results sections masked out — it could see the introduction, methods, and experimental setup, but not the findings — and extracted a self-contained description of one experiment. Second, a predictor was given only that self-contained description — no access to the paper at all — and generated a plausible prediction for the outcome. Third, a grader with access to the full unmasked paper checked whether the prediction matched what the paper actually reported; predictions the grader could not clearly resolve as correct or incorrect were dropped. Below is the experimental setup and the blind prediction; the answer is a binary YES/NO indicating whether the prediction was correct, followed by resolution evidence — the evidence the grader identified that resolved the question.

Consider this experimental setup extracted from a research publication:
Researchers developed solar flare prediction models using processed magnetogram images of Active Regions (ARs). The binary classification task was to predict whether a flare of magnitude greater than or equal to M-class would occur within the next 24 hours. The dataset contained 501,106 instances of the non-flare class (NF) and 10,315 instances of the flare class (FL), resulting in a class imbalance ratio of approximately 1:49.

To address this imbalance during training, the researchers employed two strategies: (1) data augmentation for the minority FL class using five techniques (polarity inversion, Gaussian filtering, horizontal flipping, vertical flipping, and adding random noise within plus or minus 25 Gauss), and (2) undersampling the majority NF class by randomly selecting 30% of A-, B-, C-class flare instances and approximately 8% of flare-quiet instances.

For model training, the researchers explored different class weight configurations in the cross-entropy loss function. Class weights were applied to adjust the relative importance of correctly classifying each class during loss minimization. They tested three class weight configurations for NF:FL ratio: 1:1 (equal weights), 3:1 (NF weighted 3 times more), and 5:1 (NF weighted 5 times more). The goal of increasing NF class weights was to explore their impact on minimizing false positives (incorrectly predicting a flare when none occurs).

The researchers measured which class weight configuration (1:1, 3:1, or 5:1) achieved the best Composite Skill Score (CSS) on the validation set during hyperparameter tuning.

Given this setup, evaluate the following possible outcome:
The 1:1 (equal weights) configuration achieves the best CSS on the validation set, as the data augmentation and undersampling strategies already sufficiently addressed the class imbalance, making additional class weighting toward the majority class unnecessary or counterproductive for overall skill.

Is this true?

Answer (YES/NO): NO